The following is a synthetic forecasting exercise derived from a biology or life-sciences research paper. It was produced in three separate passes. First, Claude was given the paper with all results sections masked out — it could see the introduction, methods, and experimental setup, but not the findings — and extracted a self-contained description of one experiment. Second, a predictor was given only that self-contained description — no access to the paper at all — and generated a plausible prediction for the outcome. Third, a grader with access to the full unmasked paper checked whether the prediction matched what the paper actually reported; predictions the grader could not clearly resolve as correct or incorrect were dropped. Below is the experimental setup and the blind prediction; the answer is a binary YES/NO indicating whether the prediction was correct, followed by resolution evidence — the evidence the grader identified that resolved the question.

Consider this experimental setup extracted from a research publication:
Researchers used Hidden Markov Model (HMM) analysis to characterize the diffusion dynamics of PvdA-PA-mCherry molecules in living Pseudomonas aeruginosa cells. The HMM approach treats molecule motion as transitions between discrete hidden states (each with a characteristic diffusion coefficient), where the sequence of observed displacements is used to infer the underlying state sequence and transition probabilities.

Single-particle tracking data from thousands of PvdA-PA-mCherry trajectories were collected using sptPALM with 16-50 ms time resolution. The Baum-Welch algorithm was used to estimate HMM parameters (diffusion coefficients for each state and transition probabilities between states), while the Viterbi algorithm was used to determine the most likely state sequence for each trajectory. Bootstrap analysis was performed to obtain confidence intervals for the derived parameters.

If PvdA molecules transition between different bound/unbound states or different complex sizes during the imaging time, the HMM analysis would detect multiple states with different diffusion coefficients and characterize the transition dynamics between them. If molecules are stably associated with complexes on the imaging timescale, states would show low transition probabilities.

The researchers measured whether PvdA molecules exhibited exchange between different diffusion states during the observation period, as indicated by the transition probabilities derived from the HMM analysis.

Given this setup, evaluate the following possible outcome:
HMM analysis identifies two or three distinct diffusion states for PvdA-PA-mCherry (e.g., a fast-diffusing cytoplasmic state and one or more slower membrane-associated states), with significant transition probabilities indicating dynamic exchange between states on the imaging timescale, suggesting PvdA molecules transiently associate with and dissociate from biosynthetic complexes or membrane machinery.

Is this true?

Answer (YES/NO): YES